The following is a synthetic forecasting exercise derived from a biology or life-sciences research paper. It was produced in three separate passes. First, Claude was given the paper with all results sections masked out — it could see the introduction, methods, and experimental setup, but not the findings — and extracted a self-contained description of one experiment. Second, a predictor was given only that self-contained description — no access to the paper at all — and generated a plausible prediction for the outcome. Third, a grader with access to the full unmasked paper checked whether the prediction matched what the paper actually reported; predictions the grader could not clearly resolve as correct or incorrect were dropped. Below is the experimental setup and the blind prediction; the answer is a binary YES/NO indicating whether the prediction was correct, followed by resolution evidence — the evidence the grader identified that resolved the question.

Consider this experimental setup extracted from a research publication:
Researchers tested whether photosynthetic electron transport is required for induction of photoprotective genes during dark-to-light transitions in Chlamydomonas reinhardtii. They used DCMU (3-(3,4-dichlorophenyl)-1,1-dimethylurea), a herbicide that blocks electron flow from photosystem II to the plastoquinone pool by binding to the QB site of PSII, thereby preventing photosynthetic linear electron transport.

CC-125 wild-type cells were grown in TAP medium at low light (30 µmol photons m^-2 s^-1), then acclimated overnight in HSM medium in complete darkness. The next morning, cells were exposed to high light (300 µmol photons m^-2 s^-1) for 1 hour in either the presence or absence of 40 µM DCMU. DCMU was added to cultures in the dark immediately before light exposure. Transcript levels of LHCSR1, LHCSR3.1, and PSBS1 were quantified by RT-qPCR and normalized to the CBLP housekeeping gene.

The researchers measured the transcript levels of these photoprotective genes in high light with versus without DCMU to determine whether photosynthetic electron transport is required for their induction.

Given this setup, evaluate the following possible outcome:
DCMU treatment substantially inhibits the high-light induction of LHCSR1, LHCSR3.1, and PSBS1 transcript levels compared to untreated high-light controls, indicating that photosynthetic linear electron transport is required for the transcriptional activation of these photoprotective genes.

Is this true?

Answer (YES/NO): NO